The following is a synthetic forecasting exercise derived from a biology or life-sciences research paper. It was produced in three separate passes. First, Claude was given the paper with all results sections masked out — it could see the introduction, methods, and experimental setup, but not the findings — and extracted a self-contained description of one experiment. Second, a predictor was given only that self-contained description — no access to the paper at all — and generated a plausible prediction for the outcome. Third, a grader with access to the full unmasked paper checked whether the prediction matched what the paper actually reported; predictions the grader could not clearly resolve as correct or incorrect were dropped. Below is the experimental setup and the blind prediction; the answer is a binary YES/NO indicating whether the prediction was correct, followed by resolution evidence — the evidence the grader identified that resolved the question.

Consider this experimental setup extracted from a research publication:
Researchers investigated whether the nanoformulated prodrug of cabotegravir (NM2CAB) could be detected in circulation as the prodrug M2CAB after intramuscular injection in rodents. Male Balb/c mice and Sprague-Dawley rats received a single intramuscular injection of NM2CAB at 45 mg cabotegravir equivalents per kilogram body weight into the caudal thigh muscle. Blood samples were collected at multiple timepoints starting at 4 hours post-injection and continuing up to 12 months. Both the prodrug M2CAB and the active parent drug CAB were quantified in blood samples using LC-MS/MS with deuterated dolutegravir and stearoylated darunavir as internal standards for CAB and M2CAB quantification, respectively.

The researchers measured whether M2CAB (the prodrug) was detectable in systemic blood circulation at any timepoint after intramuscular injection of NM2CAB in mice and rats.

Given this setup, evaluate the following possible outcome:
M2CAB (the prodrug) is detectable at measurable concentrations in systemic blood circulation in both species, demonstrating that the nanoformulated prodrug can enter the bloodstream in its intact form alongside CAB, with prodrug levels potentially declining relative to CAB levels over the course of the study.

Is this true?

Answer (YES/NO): YES